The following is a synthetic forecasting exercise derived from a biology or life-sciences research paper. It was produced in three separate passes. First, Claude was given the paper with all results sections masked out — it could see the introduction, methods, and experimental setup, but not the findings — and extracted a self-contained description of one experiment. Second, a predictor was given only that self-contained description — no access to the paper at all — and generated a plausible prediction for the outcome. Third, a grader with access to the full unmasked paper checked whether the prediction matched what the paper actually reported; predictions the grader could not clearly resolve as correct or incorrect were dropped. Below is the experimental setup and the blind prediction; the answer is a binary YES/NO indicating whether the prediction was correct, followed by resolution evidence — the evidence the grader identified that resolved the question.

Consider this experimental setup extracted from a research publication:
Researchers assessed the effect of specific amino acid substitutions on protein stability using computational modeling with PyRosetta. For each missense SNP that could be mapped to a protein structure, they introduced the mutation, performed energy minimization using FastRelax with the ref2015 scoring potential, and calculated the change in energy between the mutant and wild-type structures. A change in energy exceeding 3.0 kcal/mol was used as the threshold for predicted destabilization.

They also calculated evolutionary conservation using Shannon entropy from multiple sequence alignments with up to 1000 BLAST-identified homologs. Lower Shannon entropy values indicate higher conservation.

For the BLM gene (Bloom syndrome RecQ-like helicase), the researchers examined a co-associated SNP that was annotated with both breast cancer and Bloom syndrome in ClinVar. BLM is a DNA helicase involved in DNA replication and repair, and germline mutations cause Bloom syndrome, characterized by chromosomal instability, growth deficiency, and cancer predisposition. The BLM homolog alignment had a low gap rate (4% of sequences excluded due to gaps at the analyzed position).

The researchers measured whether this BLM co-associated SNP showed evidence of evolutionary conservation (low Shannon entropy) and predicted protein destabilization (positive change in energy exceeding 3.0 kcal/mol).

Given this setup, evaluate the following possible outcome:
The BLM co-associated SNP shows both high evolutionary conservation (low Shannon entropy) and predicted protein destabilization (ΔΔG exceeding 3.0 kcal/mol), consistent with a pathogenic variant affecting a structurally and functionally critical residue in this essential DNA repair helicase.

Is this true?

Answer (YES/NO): YES